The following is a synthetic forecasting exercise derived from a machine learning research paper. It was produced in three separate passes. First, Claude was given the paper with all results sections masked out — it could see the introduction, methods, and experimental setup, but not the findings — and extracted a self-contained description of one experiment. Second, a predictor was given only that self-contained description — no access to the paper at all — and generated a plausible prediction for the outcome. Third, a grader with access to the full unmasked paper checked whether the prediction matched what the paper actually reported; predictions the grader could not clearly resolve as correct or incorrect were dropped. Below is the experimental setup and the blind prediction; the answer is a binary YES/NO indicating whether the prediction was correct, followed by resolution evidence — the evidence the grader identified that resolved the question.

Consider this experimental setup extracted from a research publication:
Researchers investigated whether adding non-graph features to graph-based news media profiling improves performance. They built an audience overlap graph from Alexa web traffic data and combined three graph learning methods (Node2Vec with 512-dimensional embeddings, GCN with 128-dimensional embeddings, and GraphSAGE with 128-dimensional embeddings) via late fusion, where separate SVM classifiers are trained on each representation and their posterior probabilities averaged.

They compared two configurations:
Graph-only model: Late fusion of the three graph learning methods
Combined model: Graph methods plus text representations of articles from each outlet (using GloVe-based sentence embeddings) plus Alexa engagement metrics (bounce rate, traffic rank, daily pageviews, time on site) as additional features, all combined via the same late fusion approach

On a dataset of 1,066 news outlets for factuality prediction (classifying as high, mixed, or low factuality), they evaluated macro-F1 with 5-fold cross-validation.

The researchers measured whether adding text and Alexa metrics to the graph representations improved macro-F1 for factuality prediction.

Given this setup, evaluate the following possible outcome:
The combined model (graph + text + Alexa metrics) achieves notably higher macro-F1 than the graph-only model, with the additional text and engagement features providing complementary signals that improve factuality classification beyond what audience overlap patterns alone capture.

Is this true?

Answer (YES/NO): NO